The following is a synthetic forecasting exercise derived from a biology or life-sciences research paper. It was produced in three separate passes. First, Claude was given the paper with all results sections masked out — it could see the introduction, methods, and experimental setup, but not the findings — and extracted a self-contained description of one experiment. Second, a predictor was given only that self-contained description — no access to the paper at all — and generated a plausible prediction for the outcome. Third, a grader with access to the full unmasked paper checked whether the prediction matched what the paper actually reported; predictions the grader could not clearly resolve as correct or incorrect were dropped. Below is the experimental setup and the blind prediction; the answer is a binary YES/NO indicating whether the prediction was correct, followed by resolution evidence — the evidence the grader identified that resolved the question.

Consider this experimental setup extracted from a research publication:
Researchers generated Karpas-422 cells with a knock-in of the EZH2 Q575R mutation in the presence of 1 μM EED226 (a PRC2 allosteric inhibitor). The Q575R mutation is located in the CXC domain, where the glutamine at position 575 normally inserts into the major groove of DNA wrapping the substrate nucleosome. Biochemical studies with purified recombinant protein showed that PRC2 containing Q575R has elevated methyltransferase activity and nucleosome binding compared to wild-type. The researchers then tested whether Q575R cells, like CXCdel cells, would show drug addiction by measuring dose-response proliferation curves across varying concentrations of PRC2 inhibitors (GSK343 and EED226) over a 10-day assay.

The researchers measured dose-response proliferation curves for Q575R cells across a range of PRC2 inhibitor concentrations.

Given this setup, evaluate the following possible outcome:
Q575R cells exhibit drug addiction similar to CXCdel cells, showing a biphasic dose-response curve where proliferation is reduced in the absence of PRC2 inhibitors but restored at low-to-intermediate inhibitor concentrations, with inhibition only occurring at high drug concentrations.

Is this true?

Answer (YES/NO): YES